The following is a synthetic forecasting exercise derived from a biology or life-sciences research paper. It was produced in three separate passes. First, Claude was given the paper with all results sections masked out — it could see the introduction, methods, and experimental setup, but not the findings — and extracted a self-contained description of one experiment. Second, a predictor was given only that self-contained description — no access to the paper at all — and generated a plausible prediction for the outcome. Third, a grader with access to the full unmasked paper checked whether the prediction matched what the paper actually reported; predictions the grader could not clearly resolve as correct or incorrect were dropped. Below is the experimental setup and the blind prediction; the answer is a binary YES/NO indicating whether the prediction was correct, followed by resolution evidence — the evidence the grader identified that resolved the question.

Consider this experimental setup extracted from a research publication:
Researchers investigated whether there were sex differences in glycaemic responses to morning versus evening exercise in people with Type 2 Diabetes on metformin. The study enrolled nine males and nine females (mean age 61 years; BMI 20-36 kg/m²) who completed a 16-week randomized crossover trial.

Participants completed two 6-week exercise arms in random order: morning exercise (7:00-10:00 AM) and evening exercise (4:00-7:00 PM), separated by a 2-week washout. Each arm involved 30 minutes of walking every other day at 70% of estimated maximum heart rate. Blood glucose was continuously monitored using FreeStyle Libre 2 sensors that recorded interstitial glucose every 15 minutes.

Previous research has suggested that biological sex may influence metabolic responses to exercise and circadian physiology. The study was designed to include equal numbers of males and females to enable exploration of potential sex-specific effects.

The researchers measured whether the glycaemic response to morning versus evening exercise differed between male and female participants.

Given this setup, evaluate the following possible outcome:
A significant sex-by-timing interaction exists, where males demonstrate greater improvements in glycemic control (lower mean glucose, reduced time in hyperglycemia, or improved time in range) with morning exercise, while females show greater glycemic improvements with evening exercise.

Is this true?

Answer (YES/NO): NO